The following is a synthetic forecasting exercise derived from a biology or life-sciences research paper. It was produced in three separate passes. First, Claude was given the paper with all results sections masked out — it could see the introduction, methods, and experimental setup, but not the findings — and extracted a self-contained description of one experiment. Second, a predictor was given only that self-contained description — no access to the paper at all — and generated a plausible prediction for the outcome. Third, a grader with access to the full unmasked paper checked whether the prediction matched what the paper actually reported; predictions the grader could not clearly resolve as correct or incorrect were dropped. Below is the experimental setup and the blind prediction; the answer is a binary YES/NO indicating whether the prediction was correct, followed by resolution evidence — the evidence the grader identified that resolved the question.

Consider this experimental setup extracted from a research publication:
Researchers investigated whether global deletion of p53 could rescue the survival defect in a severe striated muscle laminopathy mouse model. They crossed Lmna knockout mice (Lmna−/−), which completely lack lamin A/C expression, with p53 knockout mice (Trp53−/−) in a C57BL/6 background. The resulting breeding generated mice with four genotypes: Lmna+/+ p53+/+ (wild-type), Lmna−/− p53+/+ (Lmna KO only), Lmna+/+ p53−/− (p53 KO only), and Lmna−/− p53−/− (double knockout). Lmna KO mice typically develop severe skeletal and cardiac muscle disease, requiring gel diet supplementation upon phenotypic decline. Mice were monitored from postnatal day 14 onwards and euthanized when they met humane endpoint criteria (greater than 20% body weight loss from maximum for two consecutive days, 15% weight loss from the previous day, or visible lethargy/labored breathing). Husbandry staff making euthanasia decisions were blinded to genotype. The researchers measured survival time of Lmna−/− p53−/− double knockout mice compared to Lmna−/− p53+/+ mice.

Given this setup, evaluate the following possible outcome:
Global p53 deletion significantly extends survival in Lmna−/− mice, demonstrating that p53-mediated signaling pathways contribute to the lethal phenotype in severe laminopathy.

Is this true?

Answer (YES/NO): NO